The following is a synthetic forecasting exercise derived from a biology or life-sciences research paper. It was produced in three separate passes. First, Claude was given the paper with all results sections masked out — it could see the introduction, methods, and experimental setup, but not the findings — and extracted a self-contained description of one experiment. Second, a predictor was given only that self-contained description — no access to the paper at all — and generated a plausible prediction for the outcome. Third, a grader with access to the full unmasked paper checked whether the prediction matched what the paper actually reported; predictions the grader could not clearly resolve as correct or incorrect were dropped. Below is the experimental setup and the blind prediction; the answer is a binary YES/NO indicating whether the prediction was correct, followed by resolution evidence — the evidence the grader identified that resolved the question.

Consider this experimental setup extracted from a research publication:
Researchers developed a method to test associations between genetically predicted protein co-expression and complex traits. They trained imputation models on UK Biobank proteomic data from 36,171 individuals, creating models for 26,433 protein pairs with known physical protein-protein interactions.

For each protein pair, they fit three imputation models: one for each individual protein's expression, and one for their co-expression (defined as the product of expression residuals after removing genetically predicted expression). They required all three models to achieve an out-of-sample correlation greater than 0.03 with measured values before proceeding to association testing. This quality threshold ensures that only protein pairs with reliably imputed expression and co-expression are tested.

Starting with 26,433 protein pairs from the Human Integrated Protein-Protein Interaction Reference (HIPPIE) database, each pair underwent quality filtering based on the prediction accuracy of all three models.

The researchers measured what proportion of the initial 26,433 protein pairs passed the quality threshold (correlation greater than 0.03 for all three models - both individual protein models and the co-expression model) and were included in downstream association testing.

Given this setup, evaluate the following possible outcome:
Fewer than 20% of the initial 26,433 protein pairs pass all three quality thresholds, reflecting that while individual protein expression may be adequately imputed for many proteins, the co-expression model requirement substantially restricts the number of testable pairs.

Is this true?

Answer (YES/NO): YES